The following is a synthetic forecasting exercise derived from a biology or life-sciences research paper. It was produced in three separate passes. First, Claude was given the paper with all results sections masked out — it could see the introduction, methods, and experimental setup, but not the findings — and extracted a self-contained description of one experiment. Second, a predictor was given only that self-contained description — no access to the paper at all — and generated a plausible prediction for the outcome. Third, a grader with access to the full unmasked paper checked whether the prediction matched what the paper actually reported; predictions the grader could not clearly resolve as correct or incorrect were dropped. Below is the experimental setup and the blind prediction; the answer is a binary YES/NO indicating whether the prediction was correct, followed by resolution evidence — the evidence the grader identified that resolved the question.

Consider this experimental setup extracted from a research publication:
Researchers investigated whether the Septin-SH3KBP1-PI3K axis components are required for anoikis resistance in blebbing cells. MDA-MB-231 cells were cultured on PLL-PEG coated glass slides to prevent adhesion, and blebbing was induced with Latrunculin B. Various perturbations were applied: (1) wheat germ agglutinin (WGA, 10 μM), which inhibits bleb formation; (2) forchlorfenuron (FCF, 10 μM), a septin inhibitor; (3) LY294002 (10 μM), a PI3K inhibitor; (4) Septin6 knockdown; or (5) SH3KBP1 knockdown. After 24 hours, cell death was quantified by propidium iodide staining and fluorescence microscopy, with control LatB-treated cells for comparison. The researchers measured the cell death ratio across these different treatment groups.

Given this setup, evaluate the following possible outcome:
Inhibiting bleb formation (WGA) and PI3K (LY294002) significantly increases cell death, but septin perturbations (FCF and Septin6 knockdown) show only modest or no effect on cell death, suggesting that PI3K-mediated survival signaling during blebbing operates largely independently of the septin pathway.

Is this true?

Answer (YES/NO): NO